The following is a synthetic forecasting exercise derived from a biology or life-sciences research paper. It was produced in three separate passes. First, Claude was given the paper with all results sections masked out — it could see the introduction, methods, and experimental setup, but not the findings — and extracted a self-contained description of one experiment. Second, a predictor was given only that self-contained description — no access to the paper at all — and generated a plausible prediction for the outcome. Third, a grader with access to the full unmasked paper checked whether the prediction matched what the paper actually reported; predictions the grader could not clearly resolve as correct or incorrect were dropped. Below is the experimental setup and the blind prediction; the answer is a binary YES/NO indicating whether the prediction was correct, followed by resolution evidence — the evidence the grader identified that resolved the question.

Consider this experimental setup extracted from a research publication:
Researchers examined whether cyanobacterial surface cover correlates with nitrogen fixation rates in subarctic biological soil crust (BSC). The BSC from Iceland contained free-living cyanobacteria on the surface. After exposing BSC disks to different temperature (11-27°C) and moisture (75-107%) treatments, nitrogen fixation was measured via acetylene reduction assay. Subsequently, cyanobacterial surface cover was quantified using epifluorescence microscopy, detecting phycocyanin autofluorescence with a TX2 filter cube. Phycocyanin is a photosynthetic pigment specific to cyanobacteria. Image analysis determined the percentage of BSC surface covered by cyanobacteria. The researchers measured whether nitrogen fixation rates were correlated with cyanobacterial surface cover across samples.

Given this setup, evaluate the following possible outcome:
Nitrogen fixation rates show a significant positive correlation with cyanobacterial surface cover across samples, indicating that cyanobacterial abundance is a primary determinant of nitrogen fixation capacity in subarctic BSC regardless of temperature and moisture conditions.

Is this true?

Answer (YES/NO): NO